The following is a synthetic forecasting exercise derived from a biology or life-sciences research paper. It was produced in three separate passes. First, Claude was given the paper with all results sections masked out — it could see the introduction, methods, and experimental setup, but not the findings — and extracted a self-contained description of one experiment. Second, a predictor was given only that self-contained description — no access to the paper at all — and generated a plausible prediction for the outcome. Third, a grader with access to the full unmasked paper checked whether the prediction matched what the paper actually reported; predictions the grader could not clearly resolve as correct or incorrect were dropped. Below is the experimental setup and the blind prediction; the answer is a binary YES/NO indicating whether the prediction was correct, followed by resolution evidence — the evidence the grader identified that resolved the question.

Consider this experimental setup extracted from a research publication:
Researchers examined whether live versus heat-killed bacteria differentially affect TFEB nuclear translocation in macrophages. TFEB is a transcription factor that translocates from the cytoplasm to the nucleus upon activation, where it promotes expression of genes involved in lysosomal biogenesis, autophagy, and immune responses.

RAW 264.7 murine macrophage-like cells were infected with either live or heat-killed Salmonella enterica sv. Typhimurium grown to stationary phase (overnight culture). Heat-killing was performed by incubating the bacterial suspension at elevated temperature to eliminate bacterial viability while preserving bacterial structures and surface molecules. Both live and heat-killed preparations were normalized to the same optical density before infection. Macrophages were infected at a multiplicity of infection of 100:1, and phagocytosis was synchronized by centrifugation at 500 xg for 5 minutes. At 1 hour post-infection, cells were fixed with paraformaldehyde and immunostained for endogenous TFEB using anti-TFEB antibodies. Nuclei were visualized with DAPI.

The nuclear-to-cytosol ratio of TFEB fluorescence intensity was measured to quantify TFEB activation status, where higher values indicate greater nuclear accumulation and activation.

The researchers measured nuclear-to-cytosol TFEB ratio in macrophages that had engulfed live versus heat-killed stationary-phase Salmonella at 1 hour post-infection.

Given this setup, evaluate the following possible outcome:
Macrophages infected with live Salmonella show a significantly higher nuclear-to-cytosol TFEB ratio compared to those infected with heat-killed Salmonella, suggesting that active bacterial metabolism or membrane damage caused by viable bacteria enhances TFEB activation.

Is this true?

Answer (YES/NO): NO